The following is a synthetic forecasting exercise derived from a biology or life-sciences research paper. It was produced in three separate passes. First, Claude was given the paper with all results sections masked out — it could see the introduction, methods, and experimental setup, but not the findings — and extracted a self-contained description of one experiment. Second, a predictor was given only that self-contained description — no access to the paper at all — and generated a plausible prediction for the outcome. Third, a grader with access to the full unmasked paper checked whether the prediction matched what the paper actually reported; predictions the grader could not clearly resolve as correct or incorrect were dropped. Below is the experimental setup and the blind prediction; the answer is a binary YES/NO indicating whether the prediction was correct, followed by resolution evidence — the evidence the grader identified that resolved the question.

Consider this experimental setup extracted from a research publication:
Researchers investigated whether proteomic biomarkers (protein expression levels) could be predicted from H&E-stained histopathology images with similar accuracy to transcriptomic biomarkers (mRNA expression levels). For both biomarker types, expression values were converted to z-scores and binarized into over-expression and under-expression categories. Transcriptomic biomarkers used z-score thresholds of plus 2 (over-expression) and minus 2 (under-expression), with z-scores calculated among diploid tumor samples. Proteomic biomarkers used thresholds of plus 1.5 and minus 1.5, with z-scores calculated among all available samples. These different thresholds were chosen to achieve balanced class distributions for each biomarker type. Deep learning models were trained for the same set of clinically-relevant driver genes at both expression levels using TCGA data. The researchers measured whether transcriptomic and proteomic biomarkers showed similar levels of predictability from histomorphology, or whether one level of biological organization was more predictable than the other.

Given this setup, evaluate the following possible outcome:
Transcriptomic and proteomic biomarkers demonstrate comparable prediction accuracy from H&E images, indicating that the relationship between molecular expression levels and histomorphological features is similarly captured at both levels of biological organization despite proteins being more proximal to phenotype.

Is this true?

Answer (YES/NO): NO